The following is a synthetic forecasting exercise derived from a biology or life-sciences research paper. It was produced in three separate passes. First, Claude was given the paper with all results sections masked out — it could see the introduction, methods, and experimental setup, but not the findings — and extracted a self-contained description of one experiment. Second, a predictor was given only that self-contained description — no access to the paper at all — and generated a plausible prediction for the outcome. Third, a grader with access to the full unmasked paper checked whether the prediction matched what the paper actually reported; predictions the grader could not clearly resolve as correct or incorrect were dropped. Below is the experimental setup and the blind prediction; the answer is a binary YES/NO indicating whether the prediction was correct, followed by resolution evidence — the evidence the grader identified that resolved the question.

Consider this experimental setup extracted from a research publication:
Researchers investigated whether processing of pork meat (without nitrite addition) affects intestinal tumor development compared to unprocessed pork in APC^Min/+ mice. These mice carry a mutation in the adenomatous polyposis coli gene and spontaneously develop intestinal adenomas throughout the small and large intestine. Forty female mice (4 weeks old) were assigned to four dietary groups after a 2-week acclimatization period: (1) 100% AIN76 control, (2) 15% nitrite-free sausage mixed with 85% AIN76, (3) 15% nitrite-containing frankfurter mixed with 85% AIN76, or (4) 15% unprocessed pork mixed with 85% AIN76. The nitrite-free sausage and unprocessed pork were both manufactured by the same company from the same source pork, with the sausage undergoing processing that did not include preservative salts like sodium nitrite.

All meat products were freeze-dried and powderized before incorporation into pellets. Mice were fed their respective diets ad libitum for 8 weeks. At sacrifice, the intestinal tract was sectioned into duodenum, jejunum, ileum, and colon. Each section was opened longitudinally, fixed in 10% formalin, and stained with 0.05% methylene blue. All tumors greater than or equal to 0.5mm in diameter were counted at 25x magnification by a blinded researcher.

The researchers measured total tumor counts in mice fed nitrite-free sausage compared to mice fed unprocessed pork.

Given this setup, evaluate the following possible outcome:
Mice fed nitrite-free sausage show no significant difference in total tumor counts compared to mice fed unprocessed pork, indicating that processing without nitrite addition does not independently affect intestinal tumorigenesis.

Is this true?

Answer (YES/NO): YES